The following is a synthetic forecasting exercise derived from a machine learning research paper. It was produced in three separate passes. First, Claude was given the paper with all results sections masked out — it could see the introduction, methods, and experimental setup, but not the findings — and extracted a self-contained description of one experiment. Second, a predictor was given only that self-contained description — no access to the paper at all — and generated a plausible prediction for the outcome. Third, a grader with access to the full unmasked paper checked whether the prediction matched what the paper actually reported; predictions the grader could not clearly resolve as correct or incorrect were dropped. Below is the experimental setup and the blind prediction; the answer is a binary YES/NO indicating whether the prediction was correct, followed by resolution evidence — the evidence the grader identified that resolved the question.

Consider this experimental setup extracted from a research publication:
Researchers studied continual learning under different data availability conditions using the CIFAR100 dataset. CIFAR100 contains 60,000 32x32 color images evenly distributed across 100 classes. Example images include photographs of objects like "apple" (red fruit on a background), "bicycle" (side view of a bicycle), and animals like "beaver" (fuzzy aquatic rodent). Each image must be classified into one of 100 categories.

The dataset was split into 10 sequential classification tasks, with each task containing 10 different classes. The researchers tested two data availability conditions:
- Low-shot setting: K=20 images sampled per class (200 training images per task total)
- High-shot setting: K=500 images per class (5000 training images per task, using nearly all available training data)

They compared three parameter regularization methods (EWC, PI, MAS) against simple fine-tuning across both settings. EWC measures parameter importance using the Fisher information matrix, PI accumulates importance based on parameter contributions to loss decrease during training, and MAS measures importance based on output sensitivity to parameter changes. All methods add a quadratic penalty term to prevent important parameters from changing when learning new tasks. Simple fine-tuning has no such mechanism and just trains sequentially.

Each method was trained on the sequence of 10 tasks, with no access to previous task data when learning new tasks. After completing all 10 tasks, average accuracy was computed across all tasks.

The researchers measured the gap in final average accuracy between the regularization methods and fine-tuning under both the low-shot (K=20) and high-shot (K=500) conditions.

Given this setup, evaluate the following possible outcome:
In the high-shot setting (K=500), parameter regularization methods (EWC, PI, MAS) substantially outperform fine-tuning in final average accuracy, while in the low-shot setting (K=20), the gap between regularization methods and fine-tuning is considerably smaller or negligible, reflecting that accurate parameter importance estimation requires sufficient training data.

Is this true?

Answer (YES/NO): NO